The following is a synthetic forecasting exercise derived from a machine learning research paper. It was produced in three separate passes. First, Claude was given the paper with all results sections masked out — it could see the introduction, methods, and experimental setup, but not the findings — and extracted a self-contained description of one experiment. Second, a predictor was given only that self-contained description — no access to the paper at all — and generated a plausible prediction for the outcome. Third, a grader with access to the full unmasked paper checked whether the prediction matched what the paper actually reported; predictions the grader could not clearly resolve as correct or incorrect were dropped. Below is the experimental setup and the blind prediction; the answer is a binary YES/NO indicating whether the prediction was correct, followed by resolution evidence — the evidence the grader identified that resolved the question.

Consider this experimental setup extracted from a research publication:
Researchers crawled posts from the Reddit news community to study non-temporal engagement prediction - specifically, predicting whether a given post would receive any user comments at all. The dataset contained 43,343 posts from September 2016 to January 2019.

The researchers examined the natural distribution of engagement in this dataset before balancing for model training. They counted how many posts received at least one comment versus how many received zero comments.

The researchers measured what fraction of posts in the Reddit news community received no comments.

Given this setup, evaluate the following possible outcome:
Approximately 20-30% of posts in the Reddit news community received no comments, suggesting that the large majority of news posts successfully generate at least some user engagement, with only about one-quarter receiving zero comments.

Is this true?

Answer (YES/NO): NO